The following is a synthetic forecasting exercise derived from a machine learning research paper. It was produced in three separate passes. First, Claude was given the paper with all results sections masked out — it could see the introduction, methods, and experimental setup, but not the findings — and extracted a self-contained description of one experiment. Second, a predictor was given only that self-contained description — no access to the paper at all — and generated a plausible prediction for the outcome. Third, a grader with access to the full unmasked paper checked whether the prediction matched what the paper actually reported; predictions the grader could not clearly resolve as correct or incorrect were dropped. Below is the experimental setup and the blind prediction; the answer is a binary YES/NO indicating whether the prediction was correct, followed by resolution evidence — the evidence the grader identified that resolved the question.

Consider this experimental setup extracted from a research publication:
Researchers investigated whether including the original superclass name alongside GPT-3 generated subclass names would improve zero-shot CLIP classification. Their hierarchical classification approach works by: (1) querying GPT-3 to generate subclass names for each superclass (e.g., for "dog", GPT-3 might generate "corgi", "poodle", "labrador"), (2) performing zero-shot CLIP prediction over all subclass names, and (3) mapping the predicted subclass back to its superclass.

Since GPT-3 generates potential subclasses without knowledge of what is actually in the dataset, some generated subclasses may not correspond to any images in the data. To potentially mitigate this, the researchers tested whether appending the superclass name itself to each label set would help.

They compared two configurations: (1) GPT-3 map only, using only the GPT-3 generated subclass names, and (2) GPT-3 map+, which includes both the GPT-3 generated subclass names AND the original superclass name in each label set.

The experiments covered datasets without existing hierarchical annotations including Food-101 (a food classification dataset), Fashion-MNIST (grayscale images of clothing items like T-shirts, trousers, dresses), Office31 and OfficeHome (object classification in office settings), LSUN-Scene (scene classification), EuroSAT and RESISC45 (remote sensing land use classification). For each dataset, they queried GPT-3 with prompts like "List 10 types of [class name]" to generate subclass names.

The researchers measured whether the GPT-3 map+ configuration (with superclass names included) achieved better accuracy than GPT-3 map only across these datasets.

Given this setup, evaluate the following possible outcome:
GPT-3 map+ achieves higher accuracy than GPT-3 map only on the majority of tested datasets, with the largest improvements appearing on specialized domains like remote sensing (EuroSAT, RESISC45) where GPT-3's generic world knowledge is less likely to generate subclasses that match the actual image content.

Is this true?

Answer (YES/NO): NO